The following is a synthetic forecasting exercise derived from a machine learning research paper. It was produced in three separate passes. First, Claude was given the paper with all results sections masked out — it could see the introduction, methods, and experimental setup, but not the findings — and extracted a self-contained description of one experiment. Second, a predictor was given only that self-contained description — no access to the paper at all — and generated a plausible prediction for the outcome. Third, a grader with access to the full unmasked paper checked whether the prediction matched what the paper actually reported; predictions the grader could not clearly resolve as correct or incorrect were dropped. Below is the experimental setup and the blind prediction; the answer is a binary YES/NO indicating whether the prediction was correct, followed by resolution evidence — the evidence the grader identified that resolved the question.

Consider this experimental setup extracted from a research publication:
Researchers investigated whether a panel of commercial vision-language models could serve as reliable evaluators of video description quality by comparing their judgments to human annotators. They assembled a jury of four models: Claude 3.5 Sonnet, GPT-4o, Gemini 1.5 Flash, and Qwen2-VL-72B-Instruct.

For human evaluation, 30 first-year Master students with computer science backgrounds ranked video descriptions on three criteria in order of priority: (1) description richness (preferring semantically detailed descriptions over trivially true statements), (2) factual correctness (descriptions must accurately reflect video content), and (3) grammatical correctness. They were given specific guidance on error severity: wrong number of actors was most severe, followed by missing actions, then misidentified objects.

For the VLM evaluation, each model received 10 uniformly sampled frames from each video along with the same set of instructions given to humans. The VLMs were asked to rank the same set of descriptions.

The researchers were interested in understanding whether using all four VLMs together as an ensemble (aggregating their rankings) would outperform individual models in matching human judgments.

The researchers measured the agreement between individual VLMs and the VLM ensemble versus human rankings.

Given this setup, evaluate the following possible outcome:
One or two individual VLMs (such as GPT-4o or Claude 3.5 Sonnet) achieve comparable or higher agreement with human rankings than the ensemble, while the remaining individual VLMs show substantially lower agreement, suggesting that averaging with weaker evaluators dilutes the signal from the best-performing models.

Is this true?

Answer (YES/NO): NO